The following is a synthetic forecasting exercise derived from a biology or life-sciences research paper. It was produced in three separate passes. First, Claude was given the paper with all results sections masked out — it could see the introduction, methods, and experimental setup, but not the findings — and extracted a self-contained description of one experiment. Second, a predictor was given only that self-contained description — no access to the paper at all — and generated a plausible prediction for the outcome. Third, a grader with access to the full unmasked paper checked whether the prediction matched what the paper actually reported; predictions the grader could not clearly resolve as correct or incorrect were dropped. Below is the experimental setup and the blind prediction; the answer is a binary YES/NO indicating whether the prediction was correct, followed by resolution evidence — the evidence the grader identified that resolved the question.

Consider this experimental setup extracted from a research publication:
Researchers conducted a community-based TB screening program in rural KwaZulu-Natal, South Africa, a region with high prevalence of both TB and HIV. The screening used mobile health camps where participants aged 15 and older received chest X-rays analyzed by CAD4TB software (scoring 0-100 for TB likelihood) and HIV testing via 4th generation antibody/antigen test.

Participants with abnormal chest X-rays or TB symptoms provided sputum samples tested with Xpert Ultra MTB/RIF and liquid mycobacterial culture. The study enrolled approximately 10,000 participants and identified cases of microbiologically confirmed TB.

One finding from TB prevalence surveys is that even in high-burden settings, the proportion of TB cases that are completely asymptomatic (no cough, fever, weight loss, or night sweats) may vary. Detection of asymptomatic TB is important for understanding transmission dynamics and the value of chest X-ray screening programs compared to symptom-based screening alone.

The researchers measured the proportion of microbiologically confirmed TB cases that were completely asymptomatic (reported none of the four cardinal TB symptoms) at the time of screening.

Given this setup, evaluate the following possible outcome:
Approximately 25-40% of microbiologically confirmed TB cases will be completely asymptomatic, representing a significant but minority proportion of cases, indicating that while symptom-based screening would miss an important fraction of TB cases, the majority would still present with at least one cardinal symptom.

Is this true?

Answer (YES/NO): NO